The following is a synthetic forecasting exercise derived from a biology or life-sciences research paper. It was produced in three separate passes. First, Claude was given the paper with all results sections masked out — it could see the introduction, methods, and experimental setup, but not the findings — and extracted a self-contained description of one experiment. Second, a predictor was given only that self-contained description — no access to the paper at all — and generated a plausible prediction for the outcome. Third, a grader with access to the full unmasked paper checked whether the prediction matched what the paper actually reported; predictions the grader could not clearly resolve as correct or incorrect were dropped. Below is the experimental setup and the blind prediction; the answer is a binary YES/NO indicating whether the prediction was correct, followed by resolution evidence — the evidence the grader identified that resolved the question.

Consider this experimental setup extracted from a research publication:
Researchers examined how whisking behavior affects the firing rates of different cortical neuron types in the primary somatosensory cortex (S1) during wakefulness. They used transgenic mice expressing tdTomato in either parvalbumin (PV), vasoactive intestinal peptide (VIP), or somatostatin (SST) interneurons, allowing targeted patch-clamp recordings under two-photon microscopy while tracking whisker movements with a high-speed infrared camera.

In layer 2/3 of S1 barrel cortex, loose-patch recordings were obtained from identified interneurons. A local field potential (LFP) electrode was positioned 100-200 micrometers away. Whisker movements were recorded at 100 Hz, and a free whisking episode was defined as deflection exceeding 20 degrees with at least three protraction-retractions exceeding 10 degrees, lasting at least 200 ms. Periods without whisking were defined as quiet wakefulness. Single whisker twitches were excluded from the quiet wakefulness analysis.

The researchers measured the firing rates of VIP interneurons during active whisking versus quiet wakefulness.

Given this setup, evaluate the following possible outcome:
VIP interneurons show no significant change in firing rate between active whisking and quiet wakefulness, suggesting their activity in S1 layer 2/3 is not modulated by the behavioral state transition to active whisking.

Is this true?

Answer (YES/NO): NO